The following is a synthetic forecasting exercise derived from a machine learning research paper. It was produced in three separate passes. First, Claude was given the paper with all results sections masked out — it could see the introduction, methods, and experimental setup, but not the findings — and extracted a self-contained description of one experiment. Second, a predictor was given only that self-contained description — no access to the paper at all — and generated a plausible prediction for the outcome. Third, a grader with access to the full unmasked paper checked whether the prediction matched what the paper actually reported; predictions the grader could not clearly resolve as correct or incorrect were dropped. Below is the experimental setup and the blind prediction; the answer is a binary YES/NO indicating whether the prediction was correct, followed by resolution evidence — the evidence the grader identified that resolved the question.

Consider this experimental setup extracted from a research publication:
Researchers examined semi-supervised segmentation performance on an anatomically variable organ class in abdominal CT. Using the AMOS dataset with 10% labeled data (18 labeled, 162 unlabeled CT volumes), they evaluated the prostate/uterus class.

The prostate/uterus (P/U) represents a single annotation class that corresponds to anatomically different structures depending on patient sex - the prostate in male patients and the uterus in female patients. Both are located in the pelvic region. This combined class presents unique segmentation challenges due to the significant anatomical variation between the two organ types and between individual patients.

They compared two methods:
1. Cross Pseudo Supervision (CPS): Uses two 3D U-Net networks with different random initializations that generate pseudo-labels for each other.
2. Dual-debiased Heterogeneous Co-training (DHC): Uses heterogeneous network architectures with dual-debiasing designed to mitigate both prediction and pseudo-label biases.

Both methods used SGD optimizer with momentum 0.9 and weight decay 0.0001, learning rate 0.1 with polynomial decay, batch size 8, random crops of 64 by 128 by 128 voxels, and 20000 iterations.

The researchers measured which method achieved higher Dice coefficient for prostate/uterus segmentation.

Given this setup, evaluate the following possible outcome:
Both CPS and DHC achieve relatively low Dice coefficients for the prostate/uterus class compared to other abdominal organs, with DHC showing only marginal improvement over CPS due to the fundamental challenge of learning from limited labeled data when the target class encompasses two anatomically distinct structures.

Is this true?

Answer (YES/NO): NO